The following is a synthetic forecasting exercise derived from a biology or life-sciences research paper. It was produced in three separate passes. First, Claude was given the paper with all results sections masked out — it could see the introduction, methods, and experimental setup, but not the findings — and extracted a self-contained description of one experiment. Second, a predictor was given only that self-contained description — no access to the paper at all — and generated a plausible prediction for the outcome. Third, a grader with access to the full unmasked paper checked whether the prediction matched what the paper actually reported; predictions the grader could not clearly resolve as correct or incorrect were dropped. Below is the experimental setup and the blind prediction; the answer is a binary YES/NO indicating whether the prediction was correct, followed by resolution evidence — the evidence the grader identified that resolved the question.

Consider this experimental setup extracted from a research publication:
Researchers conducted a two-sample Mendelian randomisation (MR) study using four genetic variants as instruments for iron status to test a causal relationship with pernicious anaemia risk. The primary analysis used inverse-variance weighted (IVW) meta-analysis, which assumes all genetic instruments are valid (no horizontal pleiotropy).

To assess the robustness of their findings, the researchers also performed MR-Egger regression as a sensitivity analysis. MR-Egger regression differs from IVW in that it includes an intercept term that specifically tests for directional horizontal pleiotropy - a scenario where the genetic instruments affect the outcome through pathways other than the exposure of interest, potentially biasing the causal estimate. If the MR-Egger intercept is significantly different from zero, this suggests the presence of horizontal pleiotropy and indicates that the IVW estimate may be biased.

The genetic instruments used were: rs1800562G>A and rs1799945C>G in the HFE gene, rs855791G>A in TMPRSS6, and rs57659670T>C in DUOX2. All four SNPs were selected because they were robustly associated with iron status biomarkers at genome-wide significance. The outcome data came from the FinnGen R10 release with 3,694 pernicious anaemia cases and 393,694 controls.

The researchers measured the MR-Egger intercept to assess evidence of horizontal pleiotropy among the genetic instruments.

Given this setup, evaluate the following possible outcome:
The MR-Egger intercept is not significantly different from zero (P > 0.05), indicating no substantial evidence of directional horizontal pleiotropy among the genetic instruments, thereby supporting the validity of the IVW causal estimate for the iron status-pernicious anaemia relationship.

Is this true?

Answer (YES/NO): YES